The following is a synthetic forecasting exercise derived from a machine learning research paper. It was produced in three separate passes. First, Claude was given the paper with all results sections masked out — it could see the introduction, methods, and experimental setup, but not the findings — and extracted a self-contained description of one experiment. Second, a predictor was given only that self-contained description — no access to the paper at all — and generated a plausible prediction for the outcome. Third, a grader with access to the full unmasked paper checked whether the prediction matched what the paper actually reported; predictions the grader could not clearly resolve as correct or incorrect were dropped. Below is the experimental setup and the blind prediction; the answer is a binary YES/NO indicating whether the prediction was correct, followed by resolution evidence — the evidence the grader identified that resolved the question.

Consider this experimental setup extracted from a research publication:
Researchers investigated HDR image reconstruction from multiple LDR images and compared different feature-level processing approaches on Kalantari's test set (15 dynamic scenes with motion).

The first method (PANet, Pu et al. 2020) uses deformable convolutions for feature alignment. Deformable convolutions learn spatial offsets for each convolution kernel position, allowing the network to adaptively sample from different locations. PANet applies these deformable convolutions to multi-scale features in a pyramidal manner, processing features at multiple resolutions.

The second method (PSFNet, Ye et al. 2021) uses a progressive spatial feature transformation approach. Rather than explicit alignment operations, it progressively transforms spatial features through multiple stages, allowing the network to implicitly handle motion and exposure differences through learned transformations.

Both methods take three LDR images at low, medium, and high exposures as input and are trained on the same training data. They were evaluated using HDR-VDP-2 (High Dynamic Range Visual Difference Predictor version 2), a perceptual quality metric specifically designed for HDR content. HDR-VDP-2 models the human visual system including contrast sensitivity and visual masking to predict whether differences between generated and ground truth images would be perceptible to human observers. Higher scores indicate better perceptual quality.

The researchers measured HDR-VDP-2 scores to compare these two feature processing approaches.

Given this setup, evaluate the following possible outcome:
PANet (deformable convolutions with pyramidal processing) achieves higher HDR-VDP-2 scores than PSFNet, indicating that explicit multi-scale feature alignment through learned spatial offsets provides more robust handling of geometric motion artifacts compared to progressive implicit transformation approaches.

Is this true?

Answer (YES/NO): NO